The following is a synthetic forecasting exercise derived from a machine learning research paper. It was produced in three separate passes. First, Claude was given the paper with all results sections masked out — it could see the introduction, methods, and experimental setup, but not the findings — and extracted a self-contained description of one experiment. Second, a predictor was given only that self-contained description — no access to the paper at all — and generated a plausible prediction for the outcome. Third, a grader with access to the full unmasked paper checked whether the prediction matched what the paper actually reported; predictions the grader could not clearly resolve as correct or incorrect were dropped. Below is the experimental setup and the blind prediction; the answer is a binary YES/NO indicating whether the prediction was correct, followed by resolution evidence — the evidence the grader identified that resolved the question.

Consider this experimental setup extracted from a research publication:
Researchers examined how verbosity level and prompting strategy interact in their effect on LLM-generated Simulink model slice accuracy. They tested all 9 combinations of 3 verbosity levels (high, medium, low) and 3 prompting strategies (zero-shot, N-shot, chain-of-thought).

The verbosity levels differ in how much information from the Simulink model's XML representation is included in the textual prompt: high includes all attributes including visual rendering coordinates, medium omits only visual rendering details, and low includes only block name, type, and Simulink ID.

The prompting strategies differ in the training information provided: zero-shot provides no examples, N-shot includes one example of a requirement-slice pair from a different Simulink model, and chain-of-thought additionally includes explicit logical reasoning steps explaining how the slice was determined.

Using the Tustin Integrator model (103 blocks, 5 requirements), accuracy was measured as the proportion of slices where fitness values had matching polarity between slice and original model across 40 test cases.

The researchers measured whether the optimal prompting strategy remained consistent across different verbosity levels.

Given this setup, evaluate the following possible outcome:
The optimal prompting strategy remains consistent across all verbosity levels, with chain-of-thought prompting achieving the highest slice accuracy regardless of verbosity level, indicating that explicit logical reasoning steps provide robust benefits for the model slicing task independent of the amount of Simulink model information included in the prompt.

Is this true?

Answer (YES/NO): NO